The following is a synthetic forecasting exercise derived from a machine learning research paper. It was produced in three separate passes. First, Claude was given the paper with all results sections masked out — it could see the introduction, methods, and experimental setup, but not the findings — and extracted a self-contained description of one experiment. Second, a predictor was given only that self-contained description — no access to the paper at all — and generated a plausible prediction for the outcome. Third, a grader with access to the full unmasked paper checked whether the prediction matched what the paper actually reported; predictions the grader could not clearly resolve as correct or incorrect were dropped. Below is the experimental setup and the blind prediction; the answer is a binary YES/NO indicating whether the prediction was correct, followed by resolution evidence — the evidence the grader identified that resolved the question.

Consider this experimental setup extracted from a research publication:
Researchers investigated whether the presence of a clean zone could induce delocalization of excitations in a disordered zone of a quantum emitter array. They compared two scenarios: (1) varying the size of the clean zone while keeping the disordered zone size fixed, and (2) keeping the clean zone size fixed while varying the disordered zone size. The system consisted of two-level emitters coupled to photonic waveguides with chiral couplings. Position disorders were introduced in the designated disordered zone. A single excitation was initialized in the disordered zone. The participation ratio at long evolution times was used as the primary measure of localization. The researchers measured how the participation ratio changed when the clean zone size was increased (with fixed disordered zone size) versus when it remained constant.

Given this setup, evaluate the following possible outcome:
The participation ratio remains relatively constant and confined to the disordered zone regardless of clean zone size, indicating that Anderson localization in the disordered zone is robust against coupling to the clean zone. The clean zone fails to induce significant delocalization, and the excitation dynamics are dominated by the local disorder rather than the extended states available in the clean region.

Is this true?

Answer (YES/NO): YES